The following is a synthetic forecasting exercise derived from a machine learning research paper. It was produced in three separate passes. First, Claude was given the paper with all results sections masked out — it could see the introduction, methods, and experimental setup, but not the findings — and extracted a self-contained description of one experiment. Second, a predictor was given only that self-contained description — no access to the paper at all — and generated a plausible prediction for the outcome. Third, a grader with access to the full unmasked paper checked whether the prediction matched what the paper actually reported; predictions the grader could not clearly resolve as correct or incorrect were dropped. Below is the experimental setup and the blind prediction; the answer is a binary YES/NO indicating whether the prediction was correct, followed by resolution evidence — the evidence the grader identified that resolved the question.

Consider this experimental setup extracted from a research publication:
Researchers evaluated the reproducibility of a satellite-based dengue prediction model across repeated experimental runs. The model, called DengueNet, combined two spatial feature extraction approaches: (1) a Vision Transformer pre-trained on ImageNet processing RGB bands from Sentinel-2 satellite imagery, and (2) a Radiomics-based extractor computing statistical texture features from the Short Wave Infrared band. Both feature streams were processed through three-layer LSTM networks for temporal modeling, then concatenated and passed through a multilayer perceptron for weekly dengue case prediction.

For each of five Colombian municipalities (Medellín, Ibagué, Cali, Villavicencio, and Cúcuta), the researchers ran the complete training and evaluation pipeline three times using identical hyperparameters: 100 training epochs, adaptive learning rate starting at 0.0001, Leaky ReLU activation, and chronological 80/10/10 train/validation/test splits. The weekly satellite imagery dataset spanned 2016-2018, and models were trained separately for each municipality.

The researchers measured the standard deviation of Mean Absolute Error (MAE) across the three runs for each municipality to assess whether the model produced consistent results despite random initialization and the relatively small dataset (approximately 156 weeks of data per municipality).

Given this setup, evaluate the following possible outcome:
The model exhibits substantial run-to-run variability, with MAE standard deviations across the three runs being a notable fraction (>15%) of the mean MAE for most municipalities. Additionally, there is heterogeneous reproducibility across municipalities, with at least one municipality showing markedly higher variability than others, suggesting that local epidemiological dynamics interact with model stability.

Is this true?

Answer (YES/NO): NO